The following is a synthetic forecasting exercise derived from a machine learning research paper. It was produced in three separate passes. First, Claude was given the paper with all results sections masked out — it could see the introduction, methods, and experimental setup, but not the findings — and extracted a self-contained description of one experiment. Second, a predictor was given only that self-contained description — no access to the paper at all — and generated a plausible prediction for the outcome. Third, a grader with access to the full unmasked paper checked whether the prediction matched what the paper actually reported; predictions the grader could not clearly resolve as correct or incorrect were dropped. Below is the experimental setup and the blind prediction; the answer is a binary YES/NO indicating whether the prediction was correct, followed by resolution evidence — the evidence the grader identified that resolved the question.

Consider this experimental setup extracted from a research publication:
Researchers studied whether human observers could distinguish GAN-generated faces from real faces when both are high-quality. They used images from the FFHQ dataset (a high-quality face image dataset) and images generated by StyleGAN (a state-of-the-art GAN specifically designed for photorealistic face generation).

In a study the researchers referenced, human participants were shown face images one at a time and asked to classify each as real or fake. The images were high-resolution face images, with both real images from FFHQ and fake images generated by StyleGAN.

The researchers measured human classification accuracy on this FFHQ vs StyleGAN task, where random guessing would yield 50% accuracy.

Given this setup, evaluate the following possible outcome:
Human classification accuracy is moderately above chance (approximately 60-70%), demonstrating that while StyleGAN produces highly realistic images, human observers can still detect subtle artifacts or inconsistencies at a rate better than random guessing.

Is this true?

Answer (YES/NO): YES